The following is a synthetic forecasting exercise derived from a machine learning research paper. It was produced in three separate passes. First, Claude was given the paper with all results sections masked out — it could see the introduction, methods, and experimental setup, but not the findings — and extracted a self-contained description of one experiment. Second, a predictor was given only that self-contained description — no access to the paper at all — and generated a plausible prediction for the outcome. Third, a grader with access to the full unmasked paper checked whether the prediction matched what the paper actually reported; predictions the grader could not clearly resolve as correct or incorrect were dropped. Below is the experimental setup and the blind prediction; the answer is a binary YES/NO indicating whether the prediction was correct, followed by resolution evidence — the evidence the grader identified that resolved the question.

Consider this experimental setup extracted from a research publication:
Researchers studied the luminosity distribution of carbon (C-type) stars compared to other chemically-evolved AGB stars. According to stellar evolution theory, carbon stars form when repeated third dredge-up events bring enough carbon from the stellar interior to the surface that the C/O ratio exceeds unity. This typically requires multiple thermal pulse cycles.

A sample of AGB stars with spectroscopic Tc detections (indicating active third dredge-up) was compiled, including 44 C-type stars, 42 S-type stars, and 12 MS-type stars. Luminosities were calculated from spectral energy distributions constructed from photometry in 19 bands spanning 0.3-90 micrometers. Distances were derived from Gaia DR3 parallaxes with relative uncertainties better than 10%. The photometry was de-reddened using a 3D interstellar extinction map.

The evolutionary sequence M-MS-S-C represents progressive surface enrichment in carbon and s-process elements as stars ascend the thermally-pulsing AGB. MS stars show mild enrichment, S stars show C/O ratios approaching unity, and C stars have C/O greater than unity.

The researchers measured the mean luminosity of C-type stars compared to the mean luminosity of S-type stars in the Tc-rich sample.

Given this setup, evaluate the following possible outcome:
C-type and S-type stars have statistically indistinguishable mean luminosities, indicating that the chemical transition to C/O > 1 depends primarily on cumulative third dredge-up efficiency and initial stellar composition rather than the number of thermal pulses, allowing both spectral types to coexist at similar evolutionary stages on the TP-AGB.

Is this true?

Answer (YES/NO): NO